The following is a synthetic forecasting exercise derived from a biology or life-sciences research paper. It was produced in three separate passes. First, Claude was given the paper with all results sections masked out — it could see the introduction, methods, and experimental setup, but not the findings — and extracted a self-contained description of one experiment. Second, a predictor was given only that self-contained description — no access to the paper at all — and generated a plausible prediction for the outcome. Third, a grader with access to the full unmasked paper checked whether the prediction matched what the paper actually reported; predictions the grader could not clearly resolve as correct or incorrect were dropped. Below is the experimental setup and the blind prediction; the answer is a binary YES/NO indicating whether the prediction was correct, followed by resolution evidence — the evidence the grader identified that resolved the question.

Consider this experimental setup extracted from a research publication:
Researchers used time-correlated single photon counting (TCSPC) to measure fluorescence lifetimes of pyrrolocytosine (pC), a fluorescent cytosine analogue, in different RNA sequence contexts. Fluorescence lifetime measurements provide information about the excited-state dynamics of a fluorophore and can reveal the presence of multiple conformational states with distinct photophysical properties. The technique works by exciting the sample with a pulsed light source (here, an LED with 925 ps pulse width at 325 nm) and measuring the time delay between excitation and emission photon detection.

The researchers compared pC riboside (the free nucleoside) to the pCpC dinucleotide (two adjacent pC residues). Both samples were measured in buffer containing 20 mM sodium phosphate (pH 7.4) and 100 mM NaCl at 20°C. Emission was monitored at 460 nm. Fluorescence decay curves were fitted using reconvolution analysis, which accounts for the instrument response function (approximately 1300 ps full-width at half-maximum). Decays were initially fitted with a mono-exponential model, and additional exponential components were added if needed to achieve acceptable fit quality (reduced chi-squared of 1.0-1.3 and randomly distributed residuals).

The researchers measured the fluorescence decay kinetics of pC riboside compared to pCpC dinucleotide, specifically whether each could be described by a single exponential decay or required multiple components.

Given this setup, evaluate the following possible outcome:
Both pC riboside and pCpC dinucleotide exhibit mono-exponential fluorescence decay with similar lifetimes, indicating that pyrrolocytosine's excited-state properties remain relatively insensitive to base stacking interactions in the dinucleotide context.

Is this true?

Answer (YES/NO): NO